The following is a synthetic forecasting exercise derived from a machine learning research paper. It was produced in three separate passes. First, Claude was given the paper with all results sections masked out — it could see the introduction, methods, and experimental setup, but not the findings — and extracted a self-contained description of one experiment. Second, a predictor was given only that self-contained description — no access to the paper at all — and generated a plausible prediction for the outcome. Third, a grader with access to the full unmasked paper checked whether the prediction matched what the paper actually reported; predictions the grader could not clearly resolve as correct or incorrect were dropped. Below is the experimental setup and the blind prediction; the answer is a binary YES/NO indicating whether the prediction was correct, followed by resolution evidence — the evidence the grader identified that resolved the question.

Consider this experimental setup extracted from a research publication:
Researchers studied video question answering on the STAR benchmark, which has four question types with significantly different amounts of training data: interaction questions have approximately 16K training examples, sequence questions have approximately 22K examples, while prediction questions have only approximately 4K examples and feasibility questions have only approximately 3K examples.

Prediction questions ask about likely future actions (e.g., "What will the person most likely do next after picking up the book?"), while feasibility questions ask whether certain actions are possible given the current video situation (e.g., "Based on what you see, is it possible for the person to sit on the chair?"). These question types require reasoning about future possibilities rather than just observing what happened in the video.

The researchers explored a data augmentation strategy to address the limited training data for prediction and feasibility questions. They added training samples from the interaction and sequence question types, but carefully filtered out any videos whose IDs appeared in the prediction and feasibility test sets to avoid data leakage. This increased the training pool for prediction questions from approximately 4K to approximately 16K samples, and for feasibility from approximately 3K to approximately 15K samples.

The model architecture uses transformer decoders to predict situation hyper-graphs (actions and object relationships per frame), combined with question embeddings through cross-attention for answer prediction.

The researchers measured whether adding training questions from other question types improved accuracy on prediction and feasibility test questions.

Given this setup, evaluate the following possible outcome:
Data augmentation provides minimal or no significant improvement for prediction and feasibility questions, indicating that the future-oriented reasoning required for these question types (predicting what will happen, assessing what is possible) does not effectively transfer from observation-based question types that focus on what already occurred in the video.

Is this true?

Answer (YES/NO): NO